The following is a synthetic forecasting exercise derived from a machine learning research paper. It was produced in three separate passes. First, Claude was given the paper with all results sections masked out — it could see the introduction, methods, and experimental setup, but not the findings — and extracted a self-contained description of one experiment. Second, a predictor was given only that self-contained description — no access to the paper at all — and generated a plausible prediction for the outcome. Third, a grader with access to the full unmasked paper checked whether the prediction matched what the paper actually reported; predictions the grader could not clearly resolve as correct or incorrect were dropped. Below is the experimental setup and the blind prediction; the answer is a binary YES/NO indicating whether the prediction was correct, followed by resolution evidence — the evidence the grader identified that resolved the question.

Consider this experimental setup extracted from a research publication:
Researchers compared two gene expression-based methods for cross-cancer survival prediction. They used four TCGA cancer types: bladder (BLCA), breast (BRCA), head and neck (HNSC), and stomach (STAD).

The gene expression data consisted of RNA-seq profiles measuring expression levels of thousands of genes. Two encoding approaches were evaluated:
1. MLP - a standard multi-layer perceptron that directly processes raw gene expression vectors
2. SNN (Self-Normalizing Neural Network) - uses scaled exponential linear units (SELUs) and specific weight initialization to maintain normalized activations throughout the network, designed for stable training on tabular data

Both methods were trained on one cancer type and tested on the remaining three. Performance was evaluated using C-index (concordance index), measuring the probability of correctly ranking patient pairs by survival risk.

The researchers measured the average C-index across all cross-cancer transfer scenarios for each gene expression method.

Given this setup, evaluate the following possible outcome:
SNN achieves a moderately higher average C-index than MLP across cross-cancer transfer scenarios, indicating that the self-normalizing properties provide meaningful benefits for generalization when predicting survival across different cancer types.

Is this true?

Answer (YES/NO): NO